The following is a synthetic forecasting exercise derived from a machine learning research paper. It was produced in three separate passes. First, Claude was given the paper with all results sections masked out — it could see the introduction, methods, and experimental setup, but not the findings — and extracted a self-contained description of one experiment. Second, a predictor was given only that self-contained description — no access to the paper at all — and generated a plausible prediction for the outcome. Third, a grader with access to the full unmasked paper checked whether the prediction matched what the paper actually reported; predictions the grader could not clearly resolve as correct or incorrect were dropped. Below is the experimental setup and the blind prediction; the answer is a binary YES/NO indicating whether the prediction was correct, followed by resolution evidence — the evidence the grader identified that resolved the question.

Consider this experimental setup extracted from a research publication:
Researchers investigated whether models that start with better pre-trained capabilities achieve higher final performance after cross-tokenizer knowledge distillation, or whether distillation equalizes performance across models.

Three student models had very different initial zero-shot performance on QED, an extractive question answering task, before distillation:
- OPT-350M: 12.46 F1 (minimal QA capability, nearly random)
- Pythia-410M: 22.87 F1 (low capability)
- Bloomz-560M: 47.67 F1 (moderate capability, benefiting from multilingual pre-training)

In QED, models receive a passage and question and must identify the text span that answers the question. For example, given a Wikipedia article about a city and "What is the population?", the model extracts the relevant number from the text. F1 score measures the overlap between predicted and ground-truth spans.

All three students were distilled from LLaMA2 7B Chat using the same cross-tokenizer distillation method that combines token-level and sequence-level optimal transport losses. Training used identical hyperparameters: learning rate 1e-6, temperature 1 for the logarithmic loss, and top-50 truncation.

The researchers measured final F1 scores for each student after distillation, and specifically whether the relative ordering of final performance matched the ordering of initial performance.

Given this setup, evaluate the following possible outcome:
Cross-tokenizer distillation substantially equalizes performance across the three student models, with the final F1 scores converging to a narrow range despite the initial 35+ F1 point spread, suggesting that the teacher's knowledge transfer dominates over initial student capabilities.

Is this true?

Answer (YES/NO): YES